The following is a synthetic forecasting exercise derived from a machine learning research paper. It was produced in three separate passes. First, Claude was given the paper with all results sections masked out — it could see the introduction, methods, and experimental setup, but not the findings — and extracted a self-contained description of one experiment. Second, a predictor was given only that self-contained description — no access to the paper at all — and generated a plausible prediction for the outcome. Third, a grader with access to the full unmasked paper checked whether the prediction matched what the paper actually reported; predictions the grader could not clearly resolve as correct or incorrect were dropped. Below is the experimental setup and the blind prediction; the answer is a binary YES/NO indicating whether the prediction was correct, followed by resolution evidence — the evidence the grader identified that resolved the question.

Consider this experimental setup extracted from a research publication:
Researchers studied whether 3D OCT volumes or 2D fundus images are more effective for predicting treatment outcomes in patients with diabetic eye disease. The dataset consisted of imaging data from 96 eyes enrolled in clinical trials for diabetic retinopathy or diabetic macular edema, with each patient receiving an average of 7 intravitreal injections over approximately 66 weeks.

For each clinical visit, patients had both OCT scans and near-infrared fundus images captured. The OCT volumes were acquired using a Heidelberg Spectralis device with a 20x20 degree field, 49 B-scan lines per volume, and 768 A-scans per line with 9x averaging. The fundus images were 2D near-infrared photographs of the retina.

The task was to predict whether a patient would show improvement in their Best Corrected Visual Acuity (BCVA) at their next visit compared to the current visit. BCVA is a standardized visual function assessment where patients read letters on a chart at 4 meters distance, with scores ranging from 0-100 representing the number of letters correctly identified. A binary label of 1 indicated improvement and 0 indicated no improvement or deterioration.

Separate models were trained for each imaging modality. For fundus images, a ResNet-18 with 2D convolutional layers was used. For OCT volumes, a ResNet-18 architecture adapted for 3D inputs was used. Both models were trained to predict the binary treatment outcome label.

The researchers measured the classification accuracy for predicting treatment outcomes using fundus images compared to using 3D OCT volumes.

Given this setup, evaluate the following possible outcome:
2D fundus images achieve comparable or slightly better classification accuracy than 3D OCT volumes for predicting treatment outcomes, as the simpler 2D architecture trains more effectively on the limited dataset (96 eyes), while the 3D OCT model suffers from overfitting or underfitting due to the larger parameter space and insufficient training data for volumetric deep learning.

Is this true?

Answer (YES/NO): NO